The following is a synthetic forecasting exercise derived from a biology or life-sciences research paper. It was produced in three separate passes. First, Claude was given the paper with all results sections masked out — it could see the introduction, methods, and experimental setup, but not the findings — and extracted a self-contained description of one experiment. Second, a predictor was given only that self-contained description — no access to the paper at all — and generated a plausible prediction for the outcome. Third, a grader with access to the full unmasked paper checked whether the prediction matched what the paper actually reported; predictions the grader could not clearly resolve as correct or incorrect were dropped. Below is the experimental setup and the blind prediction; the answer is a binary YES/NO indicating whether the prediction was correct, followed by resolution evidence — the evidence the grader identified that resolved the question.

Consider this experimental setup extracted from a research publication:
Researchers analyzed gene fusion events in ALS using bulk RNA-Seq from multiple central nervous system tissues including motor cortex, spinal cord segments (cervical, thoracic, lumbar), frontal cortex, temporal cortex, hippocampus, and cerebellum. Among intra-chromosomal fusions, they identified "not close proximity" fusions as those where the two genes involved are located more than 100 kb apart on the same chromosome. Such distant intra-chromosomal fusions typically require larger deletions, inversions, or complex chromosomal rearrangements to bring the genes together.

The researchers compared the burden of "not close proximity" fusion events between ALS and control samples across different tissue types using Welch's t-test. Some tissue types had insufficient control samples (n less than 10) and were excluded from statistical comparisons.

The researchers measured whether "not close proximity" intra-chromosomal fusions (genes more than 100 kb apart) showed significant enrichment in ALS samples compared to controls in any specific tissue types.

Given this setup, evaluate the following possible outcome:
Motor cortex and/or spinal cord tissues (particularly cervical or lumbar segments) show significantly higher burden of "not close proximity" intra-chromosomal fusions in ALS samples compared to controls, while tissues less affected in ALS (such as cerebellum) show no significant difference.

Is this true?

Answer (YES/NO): NO